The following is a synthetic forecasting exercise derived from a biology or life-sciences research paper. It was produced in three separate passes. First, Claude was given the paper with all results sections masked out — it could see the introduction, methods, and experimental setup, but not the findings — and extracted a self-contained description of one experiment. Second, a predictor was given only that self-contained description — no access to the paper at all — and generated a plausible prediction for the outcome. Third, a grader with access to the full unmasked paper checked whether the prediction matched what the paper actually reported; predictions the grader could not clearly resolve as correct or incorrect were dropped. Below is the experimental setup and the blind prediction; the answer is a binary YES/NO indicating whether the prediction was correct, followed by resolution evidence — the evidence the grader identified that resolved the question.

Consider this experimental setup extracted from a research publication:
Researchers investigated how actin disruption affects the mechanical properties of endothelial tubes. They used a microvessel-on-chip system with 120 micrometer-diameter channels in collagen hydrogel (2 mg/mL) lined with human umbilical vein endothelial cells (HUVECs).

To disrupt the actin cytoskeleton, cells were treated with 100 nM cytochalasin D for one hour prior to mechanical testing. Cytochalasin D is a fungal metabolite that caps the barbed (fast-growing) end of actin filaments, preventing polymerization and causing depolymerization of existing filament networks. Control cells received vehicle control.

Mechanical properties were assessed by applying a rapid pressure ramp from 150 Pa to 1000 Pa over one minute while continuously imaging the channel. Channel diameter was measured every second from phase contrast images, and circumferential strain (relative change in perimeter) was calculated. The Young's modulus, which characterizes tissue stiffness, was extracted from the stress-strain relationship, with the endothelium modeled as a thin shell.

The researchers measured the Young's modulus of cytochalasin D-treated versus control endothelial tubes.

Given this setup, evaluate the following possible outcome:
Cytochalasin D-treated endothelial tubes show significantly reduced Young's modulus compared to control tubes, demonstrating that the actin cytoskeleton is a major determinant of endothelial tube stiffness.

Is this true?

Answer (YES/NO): YES